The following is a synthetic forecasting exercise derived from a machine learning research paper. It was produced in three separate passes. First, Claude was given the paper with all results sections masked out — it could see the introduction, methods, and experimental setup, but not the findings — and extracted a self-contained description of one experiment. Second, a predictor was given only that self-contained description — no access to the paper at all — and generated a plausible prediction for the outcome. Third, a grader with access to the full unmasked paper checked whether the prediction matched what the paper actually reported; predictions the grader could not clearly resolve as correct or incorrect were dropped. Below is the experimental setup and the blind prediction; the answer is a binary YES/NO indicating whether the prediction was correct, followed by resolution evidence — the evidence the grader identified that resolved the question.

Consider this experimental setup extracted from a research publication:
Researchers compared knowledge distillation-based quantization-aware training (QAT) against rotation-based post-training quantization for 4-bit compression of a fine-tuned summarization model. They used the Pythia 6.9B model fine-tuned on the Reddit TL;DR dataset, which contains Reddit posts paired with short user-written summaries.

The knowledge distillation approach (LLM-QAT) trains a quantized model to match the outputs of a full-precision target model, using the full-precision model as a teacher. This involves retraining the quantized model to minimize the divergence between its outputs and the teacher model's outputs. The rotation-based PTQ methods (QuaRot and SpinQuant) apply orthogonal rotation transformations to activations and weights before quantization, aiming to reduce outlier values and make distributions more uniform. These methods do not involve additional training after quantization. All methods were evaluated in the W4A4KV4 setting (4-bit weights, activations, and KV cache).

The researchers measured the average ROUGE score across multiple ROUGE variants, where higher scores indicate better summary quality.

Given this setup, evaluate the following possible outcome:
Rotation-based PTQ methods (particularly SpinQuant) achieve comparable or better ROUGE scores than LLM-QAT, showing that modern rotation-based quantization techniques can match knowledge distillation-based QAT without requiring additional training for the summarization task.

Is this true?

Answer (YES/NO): NO